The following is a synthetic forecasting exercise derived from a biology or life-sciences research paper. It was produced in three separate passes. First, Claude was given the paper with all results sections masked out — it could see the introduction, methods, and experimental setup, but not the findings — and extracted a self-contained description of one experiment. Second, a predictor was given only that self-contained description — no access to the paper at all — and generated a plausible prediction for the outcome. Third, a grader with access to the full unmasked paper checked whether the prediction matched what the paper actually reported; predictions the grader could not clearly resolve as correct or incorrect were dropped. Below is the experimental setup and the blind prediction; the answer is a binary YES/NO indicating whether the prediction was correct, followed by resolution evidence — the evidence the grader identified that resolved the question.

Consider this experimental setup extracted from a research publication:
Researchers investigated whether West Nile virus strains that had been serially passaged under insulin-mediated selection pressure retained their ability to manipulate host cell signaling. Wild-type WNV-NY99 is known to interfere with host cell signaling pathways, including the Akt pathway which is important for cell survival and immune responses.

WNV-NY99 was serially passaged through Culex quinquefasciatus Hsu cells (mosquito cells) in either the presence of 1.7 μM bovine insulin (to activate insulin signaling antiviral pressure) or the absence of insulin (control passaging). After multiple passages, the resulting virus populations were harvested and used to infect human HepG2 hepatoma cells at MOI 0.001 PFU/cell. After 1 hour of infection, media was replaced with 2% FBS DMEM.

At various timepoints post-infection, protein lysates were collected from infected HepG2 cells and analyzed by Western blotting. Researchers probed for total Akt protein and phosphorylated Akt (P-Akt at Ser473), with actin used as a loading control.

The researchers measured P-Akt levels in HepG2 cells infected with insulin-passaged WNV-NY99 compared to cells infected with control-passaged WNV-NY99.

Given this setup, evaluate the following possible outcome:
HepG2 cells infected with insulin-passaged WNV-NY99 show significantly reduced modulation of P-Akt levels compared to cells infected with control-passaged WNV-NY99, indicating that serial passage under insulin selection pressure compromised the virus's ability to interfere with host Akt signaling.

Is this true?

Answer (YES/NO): NO